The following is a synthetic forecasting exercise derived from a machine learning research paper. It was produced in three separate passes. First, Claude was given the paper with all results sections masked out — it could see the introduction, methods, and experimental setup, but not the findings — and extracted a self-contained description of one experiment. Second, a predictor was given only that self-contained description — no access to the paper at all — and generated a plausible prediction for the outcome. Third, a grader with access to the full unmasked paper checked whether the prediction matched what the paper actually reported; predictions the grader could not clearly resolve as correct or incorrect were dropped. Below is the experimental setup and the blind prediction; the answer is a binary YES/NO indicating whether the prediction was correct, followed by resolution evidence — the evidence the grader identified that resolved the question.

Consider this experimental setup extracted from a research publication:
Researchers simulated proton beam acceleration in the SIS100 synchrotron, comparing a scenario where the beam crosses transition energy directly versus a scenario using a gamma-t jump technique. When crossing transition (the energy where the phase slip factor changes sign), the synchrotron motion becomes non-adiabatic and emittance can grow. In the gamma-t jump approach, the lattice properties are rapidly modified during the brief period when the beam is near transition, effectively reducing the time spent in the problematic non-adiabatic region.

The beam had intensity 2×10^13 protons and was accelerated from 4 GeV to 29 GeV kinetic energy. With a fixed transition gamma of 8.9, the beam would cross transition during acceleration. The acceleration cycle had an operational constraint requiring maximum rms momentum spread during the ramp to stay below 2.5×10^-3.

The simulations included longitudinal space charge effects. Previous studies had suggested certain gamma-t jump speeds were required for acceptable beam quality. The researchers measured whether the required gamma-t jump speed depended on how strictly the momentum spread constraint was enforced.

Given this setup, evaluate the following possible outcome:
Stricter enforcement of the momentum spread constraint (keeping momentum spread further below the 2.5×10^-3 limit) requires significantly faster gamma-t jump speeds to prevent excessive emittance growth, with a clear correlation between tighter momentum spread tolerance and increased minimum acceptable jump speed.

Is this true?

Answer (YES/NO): YES